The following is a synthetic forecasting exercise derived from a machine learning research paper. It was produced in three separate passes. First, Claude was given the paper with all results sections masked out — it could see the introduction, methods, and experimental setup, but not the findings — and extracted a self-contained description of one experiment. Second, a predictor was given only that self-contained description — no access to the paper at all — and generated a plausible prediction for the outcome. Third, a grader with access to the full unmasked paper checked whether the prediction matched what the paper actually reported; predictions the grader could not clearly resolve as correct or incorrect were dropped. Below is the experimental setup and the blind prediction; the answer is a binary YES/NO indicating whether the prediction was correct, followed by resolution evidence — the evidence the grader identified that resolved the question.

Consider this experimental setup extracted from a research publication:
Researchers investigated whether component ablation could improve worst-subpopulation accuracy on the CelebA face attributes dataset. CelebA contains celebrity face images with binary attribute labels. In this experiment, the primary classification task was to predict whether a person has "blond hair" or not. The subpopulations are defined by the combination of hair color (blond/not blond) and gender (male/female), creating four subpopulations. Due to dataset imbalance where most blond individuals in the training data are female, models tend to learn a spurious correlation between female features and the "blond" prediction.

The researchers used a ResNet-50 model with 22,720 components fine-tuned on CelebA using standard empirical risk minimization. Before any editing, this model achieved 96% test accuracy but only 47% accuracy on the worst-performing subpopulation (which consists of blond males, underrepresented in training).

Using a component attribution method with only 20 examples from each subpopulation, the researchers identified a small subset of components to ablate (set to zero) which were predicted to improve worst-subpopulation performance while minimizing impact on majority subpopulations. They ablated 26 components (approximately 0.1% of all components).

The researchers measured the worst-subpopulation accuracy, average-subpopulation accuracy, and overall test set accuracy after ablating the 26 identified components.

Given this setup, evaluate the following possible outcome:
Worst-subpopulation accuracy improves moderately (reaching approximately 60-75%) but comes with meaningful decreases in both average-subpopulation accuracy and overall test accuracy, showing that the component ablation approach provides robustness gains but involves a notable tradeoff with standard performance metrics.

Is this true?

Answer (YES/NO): NO